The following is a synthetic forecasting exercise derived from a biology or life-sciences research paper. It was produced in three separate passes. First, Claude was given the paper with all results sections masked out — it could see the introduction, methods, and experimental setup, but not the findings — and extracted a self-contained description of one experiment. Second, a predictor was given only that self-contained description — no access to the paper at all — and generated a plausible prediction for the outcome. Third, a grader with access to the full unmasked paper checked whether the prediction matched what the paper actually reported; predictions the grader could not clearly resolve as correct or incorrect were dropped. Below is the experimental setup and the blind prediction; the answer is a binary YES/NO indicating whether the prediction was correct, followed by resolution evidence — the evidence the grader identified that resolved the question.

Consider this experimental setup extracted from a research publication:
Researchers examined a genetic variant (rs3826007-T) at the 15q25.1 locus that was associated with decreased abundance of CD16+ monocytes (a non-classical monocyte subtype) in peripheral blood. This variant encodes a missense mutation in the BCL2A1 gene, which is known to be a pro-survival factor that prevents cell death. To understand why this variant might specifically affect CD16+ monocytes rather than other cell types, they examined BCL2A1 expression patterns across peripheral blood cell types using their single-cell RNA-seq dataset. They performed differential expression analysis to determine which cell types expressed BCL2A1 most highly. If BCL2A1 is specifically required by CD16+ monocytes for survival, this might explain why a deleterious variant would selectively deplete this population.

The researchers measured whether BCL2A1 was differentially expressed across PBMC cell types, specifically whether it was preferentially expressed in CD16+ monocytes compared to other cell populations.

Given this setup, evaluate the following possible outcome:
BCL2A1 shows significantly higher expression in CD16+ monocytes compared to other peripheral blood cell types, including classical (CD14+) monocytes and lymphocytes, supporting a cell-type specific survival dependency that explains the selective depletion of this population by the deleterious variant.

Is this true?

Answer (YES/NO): YES